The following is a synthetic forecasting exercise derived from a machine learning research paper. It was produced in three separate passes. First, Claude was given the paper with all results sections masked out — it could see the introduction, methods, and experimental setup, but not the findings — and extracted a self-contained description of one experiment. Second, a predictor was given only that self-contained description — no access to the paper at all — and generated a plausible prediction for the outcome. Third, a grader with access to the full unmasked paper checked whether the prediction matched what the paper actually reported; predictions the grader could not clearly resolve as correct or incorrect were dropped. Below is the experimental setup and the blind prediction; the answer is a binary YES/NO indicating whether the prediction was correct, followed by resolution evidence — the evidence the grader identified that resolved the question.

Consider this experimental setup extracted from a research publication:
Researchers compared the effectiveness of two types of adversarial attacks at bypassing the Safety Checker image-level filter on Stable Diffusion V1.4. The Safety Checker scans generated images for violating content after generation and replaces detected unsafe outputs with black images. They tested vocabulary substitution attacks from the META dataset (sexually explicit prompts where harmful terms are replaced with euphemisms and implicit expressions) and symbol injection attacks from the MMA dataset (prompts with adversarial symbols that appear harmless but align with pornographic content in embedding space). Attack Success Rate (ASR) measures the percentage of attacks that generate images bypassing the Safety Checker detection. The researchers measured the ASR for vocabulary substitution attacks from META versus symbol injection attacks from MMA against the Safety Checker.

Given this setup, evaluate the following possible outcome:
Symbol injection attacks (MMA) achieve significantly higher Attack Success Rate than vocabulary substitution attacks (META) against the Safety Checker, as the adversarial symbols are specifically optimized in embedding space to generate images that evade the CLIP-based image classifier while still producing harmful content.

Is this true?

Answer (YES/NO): NO